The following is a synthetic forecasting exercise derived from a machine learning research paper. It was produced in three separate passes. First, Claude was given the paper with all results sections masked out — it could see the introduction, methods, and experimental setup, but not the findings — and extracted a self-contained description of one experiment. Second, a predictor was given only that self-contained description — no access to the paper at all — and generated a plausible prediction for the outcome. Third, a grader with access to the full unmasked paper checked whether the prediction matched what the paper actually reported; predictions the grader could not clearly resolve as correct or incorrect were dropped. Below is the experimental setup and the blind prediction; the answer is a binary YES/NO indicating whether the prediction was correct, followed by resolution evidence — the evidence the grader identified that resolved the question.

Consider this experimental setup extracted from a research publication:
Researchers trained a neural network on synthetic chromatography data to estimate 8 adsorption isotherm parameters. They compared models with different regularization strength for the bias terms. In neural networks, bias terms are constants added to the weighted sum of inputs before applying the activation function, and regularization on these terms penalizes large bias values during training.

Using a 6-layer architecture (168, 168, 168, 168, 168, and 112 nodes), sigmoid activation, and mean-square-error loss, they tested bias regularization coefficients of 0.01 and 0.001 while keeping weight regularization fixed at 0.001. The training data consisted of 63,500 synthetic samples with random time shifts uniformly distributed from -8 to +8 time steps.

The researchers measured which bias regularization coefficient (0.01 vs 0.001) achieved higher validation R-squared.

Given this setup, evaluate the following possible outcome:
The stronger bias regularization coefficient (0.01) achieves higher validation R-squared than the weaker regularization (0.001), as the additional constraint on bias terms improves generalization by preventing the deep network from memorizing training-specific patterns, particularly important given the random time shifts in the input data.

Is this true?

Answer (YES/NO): NO